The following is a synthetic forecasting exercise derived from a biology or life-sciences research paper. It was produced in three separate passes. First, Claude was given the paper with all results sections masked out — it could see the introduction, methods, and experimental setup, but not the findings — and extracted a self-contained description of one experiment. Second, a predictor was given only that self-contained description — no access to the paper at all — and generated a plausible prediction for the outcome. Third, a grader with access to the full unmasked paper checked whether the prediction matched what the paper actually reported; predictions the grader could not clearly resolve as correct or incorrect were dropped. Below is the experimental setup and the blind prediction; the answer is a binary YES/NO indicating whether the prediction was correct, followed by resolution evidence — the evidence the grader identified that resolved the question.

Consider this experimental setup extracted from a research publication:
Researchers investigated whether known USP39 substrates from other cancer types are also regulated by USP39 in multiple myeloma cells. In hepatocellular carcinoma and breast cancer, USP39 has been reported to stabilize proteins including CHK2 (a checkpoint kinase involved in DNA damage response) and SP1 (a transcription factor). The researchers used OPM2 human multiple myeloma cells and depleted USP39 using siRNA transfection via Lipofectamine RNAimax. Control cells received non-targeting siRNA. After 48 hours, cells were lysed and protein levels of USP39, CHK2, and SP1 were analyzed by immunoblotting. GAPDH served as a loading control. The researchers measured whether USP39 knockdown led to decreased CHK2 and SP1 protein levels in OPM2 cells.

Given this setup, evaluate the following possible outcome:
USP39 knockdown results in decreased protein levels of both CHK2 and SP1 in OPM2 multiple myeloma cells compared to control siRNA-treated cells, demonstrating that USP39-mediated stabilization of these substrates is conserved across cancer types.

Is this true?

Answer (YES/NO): NO